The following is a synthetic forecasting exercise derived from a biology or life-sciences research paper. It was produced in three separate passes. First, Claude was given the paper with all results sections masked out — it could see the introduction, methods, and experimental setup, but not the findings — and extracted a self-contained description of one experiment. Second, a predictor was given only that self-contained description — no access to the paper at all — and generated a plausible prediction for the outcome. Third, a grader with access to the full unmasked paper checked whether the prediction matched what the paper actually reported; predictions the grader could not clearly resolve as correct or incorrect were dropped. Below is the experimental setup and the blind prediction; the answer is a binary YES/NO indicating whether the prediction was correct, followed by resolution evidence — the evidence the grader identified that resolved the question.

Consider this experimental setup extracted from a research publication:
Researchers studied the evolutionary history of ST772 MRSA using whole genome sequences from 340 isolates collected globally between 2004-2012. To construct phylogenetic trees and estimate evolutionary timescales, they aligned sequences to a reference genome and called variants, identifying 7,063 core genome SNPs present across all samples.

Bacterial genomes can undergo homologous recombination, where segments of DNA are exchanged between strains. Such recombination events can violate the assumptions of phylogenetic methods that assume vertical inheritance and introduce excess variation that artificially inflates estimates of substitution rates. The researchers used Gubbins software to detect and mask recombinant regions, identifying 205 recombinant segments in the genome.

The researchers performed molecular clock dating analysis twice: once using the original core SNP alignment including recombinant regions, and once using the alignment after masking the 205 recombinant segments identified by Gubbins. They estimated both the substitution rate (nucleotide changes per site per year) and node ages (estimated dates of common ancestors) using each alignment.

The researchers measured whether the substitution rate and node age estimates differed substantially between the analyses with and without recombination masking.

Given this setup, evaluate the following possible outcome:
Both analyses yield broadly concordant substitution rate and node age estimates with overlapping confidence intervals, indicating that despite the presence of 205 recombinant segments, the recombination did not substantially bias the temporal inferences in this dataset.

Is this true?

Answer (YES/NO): YES